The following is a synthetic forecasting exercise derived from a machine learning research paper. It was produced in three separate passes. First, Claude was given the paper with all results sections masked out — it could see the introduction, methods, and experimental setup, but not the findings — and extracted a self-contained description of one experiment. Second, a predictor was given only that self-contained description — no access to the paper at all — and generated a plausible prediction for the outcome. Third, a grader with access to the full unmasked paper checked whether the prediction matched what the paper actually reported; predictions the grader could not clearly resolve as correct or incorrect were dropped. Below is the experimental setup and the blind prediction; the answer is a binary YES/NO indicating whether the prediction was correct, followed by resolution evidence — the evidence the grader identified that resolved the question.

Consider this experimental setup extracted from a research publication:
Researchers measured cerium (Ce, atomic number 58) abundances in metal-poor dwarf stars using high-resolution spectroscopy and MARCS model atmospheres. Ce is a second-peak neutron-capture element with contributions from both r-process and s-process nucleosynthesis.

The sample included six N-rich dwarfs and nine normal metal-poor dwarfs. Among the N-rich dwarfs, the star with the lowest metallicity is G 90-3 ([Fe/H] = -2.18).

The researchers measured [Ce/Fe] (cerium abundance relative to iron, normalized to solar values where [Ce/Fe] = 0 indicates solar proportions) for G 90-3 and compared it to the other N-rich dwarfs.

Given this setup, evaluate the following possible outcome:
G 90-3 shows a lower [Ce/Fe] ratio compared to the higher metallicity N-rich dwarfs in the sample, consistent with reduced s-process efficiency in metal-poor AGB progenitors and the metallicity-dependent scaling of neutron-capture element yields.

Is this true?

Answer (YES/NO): YES